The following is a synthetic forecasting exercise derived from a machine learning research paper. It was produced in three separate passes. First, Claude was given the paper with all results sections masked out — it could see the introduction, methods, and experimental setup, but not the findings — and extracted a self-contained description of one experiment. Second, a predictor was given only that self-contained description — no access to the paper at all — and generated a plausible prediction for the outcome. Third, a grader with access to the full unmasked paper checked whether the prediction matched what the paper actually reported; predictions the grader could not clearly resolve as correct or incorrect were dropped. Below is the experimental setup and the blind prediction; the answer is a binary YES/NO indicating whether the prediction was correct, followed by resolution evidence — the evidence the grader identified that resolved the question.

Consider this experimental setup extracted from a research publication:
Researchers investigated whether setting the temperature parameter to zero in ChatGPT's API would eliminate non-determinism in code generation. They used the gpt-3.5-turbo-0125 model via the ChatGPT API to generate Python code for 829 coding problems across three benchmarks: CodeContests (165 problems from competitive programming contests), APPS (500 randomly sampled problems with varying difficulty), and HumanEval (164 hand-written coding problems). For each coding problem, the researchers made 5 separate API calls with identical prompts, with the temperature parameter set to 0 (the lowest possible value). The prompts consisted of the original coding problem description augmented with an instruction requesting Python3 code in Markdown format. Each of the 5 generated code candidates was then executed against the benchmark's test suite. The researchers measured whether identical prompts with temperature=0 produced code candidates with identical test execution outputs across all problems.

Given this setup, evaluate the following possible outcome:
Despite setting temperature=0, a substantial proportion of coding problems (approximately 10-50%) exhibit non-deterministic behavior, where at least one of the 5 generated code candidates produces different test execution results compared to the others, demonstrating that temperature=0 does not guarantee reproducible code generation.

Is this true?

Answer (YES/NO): YES